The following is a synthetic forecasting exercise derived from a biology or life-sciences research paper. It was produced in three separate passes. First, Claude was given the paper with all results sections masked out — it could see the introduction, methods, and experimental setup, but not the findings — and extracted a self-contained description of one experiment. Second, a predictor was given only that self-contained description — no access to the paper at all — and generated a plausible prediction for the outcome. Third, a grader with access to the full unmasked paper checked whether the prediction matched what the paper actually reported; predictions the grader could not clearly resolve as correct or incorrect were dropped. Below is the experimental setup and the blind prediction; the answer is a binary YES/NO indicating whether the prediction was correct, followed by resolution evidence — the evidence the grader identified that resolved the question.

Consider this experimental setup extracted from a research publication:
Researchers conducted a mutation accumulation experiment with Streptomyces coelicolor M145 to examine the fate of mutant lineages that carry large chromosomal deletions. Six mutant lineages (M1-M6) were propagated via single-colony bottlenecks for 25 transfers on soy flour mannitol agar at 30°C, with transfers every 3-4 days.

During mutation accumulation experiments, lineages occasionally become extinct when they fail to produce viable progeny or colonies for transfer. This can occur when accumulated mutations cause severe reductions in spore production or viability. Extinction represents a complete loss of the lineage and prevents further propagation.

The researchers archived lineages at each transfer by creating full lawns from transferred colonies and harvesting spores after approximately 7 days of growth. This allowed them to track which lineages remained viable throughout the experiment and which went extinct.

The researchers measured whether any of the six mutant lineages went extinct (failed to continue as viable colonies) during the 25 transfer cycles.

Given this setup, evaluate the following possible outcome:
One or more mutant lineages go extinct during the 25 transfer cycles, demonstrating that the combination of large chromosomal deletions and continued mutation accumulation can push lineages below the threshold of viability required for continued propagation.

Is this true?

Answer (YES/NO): YES